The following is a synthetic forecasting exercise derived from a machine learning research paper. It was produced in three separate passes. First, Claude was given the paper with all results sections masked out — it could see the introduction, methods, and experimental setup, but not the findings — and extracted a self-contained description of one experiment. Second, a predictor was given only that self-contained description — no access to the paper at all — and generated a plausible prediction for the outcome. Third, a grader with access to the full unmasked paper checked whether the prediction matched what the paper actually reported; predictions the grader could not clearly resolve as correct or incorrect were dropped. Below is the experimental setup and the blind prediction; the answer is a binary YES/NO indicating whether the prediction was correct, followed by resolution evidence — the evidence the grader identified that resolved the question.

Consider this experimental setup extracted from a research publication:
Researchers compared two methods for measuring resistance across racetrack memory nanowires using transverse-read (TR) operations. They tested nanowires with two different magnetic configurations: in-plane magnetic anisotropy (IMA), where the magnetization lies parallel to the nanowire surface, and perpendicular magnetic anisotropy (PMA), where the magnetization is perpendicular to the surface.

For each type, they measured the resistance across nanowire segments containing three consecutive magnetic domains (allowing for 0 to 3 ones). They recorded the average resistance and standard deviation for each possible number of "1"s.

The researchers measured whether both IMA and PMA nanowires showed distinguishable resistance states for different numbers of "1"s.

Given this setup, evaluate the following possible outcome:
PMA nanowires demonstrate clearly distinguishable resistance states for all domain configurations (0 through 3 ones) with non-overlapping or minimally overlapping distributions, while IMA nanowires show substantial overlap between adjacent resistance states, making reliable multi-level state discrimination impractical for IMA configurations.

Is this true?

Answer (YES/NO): NO